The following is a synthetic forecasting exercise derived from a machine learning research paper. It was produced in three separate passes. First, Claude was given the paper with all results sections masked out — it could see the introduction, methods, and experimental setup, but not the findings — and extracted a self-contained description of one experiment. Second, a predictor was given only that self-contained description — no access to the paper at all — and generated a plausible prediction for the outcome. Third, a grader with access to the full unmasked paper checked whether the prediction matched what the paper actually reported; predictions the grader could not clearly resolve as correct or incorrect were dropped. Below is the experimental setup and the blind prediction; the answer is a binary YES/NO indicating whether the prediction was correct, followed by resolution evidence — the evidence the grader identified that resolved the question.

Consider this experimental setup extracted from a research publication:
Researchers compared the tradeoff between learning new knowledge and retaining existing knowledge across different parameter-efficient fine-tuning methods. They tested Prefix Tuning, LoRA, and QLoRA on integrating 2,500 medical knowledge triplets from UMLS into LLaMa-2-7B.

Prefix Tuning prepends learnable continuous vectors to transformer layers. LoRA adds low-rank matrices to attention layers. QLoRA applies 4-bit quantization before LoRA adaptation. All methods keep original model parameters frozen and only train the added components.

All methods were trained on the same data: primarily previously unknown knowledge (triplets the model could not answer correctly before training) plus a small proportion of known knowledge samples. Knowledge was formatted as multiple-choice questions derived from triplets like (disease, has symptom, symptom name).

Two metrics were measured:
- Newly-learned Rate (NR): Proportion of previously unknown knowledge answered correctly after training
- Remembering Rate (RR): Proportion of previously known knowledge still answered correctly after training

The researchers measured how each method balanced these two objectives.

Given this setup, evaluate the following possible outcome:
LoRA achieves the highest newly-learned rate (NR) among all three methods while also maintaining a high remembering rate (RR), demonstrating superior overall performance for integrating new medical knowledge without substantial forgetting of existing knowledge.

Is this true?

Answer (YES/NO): NO